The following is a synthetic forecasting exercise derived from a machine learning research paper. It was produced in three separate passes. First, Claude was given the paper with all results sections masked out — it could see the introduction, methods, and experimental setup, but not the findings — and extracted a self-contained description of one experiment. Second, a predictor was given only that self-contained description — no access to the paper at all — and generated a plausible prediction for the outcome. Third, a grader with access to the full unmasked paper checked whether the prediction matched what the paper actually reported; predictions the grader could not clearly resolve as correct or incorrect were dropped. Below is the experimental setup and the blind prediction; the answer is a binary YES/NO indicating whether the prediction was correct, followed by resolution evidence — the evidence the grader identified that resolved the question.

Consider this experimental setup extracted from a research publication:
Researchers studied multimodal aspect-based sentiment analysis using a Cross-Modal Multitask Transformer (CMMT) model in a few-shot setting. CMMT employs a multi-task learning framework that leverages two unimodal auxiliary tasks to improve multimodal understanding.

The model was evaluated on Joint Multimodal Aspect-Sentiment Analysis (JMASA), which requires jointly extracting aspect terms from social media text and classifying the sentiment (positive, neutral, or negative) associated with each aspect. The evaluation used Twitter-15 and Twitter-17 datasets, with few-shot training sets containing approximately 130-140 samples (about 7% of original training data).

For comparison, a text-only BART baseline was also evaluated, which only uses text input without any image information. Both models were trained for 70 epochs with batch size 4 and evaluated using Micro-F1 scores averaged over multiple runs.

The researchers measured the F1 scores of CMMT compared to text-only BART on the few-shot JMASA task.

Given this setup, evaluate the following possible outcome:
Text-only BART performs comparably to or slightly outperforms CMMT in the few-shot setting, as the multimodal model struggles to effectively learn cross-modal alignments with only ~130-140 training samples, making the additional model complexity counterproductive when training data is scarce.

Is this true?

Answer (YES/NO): NO